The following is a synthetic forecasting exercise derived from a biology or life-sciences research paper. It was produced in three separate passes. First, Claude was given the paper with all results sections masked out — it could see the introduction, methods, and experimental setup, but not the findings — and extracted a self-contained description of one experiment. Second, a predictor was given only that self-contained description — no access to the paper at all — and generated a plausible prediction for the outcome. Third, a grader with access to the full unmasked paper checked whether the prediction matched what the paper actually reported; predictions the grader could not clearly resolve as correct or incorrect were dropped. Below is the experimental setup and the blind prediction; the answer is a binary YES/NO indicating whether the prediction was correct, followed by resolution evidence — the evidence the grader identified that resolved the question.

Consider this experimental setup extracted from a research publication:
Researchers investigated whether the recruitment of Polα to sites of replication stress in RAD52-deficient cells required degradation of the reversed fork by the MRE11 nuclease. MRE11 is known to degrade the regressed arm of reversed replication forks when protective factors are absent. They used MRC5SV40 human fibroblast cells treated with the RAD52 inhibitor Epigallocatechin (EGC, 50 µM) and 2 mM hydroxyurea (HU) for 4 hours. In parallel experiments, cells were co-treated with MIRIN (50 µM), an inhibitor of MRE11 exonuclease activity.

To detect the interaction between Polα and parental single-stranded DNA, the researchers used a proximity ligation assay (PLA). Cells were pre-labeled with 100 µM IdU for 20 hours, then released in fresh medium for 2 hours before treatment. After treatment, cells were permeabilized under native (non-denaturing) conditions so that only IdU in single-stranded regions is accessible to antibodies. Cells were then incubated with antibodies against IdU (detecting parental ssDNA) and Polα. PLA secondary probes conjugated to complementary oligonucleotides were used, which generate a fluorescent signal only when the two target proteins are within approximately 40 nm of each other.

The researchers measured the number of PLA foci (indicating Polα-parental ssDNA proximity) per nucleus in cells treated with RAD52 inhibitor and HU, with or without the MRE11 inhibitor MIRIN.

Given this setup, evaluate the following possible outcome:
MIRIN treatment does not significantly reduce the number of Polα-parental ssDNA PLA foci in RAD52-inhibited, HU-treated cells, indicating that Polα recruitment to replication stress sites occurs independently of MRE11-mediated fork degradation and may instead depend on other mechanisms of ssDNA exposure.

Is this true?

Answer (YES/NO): NO